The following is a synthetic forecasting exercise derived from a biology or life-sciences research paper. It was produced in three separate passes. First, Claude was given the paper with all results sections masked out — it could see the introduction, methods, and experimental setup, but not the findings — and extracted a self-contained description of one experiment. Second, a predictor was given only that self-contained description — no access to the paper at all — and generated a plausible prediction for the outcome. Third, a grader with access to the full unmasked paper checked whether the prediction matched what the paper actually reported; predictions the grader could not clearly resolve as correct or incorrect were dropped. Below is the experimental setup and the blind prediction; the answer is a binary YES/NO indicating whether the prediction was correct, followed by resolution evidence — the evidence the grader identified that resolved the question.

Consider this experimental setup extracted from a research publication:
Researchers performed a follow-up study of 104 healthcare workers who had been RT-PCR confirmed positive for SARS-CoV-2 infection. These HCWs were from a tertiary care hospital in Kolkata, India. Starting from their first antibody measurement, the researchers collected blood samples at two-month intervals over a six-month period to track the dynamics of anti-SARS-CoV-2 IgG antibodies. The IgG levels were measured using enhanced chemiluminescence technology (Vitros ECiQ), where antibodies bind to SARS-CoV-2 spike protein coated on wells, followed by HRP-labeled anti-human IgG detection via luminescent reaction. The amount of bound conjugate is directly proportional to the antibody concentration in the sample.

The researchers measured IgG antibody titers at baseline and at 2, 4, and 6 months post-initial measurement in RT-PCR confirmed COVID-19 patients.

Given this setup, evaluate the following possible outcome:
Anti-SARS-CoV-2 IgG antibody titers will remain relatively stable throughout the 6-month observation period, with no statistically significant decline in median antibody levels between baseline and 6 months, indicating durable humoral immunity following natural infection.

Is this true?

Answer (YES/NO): NO